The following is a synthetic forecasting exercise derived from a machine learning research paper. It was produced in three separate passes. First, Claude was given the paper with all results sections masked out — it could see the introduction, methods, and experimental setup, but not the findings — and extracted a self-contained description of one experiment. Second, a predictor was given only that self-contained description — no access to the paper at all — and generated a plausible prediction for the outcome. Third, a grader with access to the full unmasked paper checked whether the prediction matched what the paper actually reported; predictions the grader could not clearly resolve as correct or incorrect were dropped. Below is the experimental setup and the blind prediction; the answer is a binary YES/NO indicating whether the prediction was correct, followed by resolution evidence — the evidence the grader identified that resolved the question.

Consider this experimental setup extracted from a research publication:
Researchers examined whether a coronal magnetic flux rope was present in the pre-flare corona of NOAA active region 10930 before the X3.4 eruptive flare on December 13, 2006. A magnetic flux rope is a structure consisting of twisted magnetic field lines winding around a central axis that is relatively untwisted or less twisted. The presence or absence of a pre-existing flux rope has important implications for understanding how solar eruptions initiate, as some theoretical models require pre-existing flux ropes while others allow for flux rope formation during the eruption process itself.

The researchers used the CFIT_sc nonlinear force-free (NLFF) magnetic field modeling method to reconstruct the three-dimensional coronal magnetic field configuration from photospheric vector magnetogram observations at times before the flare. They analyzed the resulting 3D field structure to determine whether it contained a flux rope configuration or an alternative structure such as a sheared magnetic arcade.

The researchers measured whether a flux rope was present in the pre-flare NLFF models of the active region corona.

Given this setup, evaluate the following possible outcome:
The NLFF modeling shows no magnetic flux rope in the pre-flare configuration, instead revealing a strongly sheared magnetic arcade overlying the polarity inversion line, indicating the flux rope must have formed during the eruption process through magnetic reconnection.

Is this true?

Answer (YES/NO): YES